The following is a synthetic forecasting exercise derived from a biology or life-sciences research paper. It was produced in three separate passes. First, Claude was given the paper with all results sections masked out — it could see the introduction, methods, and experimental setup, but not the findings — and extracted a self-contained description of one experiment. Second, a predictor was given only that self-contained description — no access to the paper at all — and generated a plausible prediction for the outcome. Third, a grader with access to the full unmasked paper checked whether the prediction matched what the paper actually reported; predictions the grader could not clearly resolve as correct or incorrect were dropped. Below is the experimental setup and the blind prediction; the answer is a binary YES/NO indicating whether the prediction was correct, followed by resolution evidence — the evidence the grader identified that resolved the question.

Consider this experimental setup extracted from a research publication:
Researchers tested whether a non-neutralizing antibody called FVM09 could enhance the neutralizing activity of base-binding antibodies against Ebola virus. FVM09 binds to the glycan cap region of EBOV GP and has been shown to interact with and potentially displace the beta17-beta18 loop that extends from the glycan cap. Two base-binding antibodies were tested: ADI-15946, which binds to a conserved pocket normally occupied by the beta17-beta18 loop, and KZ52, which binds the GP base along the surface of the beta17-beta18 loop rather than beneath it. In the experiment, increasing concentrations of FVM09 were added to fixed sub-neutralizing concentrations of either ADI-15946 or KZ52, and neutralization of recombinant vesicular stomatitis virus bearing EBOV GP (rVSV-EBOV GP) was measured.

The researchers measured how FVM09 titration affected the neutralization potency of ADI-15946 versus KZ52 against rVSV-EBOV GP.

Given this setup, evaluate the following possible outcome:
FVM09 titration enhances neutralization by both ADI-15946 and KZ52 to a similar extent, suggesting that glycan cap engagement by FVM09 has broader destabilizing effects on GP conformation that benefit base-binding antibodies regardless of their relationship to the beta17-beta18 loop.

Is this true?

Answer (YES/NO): NO